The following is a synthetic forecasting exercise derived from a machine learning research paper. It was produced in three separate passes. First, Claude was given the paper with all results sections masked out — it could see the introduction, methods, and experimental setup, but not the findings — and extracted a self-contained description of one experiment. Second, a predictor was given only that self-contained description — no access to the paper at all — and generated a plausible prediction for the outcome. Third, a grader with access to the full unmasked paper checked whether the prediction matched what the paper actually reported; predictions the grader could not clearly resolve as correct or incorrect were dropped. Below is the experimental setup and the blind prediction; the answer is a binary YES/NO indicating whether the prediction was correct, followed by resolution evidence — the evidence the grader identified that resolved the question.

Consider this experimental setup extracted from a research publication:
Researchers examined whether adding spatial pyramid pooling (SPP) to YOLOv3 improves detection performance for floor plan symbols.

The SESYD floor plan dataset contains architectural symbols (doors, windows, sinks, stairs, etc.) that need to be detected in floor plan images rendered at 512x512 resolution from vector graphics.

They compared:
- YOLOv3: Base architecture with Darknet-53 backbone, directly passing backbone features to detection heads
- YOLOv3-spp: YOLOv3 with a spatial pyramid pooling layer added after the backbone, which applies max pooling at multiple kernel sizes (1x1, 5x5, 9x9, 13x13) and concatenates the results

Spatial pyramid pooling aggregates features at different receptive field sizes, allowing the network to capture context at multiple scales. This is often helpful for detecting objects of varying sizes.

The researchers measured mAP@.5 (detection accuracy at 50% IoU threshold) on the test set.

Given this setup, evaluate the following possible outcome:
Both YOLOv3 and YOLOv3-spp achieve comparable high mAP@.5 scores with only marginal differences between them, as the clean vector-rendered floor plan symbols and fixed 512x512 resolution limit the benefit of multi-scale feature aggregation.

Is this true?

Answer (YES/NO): YES